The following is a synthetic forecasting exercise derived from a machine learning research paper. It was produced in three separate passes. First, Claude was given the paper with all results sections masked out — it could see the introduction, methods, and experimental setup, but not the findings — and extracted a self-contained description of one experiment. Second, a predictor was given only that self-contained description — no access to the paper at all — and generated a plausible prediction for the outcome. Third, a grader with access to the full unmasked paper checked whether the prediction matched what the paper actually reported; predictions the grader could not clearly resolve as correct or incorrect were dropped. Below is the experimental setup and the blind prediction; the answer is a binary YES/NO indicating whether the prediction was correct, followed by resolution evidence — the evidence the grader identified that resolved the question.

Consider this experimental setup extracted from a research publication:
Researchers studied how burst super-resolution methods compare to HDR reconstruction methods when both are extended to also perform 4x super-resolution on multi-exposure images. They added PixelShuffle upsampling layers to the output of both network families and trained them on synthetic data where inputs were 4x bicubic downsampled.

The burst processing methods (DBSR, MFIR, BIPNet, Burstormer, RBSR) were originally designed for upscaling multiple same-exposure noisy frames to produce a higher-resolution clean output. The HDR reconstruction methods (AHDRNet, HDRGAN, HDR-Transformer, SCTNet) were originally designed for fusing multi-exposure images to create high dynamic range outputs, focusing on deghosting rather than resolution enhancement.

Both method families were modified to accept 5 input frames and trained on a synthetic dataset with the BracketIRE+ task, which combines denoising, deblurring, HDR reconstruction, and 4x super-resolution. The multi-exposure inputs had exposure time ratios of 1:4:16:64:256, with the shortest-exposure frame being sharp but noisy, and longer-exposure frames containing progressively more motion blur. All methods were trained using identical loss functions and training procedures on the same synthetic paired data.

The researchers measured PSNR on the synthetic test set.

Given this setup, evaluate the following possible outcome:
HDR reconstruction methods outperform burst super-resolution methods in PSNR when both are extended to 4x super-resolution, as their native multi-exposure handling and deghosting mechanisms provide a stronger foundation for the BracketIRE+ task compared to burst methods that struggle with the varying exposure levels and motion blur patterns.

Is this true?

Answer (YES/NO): NO